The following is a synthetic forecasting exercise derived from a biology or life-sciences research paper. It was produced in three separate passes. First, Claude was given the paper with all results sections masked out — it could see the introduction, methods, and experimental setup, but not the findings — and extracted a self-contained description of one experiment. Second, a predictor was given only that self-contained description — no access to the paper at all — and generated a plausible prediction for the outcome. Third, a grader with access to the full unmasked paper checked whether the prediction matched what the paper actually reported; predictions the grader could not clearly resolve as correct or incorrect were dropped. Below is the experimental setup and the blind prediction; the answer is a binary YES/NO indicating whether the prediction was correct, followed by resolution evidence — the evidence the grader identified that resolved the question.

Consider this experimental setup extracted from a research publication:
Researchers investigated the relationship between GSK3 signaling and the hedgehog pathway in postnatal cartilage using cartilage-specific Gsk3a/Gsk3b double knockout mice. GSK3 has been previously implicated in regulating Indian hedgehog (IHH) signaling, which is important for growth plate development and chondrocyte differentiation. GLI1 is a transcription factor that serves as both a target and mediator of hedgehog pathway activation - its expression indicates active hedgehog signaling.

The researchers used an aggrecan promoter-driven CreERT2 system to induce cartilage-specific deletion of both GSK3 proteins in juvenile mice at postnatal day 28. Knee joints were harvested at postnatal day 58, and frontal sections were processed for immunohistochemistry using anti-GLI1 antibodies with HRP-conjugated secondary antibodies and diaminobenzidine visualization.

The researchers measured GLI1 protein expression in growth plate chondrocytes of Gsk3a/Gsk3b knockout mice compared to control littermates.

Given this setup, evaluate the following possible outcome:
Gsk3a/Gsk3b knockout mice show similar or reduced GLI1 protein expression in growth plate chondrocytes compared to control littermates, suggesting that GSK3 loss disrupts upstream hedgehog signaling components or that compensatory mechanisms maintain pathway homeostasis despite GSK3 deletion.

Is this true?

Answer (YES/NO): NO